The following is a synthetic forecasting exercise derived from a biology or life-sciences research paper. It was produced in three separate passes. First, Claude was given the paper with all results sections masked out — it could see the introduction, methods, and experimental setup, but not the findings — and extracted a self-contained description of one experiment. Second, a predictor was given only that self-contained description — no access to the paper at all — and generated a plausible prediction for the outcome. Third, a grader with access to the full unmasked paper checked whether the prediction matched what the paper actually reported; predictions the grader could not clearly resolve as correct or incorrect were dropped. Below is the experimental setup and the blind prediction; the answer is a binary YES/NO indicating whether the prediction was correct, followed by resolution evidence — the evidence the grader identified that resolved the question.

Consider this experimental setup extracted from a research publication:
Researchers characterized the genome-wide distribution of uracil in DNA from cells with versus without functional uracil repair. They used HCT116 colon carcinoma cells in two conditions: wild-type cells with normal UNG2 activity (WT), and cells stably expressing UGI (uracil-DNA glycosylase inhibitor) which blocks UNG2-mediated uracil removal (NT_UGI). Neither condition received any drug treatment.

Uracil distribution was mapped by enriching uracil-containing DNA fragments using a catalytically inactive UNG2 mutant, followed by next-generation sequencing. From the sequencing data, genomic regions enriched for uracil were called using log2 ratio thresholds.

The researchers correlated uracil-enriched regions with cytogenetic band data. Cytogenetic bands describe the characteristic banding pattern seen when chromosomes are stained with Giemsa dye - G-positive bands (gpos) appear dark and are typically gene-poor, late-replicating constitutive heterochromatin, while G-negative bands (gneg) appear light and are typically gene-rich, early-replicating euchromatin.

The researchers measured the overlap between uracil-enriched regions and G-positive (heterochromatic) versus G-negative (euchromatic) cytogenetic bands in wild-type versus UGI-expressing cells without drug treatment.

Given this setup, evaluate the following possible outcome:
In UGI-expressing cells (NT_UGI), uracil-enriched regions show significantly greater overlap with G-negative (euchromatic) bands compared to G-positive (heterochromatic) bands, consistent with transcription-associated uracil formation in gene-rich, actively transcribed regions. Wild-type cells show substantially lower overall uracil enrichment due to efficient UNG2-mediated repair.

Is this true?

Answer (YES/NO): NO